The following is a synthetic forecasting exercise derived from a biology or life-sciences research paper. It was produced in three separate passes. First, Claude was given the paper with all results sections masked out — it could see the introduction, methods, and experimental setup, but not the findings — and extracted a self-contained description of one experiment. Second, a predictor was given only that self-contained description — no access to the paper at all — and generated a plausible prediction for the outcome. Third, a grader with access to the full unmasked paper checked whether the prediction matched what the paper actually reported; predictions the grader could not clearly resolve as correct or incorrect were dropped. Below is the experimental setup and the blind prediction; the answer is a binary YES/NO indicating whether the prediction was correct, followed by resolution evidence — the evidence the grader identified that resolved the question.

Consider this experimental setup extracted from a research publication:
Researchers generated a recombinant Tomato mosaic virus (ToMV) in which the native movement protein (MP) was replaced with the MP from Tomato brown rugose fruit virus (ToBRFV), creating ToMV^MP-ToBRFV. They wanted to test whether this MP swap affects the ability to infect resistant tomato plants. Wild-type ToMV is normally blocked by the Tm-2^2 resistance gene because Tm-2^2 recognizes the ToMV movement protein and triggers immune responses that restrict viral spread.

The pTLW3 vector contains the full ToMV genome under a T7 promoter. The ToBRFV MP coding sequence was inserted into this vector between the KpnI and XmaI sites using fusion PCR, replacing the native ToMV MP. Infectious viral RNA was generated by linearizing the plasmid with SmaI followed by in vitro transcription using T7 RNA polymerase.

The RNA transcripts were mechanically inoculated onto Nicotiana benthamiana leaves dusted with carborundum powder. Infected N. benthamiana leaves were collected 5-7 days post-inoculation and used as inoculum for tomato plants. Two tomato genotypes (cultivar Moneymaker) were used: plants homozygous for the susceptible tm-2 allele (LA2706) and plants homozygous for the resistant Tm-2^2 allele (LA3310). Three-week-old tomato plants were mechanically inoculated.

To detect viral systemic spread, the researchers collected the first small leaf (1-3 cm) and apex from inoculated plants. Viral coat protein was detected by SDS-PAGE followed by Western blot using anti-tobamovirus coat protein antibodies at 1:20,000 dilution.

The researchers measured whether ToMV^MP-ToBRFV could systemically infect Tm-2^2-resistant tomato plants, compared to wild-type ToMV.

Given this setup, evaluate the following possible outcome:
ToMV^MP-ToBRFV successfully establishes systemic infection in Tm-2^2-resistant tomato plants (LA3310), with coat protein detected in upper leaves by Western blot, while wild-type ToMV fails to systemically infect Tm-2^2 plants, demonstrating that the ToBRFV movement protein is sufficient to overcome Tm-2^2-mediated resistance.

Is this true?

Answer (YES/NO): YES